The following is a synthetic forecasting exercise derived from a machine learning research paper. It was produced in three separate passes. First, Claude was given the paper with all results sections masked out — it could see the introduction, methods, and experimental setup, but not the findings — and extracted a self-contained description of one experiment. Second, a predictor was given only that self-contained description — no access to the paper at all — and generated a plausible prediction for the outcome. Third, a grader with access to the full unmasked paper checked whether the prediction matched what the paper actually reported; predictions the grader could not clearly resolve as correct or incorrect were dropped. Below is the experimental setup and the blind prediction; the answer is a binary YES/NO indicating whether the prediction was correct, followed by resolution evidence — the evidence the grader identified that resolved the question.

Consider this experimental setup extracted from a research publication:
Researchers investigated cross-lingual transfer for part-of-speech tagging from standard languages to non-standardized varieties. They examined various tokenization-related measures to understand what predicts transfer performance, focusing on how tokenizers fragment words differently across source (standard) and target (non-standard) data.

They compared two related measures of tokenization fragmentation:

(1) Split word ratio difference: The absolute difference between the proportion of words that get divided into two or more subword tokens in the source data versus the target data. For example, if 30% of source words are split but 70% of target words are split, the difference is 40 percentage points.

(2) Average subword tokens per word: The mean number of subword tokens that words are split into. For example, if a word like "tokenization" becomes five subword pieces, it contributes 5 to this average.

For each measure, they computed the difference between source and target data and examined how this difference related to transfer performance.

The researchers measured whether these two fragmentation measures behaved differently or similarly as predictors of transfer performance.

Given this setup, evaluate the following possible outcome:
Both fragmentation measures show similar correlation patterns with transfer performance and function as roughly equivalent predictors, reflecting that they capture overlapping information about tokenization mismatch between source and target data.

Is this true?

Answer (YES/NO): YES